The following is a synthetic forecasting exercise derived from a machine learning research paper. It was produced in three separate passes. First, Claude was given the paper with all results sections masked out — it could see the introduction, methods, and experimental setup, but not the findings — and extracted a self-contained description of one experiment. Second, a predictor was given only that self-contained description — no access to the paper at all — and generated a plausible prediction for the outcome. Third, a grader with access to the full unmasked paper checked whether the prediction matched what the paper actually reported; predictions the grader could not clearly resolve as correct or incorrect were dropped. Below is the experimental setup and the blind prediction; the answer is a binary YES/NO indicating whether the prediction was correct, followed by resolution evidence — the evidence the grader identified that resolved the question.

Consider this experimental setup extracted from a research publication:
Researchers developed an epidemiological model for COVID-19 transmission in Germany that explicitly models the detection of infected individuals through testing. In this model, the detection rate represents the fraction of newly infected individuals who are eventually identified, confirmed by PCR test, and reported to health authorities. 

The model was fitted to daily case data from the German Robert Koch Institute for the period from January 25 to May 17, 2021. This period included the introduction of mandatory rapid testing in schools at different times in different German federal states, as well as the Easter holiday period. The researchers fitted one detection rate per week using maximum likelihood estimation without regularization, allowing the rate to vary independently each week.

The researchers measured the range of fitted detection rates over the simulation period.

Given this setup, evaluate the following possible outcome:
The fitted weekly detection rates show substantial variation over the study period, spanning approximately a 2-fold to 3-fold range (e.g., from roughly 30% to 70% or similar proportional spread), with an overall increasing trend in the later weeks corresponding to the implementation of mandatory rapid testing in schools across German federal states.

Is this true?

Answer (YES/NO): YES